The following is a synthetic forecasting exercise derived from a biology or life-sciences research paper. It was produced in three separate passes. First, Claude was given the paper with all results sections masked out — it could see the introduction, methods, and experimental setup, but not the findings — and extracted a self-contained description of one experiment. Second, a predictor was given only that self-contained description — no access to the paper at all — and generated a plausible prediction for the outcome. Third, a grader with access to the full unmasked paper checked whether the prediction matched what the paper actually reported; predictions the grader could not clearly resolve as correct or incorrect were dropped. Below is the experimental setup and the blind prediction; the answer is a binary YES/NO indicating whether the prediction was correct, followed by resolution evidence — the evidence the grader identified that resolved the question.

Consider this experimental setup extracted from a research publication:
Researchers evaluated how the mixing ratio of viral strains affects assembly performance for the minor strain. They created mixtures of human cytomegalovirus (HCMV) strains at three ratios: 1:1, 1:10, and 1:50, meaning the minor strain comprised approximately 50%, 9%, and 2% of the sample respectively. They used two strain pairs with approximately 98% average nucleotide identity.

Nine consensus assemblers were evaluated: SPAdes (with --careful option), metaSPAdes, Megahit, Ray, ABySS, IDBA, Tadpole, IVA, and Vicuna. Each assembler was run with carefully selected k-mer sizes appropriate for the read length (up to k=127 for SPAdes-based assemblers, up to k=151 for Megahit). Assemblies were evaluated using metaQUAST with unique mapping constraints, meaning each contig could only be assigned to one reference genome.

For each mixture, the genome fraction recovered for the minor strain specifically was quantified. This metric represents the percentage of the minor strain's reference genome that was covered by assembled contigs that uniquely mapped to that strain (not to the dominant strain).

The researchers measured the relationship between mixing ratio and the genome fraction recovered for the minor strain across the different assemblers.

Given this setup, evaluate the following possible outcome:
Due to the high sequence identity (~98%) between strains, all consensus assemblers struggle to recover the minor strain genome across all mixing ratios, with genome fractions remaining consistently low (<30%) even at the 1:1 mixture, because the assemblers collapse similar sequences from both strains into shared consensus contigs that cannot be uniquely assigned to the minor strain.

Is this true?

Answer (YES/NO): NO